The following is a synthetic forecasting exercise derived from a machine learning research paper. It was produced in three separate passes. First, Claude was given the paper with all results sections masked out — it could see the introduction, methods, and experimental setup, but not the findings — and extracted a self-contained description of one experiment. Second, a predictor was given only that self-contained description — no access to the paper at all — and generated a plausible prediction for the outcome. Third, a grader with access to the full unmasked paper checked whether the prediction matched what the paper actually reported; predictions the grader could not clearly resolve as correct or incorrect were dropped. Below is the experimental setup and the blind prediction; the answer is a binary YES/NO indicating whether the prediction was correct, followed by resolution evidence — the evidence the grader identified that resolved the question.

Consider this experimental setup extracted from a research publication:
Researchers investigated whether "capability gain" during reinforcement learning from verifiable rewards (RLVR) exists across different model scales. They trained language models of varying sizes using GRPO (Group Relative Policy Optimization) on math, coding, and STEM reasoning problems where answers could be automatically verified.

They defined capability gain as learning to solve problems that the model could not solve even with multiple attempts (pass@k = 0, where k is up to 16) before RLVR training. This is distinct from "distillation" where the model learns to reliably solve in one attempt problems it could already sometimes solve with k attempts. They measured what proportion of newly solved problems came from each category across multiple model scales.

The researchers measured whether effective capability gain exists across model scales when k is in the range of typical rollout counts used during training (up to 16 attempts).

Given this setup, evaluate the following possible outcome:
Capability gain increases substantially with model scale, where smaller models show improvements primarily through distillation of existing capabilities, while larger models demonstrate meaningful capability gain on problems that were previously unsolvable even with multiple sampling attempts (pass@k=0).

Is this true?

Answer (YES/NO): NO